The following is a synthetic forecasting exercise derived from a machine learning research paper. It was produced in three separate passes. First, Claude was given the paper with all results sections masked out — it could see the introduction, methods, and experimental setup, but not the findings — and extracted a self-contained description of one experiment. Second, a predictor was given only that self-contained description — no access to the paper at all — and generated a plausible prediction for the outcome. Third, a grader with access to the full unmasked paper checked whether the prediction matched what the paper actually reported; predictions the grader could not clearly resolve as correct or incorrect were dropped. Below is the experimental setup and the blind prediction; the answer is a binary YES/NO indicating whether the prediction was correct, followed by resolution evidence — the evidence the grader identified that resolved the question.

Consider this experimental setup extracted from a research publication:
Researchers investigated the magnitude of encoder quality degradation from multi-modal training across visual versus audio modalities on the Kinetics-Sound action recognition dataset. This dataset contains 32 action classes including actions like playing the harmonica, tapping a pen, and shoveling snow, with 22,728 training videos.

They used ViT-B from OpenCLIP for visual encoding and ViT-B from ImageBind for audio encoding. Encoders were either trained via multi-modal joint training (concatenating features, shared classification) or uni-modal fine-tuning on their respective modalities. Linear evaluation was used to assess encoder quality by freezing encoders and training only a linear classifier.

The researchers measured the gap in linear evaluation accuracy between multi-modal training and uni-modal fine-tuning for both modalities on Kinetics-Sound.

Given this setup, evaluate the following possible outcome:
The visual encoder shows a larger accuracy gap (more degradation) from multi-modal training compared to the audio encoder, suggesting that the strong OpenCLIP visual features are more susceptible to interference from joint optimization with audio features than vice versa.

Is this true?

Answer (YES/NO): YES